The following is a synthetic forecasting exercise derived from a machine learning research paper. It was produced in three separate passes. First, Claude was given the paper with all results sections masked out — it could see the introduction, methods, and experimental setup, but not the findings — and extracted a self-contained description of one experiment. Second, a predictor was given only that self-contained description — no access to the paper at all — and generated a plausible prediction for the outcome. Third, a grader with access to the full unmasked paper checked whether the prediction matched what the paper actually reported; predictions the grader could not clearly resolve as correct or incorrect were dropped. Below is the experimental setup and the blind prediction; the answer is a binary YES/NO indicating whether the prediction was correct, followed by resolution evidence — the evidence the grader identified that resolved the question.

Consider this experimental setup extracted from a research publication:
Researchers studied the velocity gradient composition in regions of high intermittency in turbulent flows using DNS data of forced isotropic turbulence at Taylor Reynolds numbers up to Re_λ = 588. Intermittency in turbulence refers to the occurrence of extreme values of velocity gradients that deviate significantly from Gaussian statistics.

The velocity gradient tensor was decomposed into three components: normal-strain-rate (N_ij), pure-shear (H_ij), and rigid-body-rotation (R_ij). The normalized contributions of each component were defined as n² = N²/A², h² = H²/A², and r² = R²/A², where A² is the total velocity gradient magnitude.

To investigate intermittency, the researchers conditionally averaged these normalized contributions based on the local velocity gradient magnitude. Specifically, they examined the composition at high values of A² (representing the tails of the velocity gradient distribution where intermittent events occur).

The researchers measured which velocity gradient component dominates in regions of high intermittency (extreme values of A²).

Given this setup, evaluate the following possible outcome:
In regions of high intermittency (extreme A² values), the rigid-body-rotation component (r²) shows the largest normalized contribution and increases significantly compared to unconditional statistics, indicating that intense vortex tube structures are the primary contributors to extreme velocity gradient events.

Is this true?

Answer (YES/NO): NO